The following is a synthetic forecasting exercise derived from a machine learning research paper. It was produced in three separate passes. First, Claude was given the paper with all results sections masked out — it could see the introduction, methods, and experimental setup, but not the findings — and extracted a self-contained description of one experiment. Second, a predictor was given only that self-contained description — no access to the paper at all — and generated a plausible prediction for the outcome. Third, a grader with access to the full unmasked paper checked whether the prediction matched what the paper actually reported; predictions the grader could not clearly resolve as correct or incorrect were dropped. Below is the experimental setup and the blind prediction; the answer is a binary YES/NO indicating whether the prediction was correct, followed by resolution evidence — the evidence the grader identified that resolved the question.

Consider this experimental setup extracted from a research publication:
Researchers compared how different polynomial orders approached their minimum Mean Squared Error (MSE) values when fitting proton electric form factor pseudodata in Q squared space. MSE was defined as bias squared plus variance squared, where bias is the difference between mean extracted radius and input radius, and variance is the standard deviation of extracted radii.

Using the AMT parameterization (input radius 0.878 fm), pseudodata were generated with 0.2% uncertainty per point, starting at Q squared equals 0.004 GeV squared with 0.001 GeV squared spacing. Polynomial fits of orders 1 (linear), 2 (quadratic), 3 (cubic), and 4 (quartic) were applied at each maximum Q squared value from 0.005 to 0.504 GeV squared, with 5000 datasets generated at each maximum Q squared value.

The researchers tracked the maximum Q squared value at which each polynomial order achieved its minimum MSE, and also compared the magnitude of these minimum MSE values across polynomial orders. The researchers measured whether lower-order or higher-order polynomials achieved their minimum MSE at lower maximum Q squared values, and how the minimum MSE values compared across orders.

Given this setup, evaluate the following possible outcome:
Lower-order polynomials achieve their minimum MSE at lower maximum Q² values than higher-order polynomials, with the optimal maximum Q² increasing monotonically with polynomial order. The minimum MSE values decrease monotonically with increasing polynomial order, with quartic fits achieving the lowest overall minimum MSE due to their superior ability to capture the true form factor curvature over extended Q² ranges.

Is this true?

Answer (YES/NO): YES